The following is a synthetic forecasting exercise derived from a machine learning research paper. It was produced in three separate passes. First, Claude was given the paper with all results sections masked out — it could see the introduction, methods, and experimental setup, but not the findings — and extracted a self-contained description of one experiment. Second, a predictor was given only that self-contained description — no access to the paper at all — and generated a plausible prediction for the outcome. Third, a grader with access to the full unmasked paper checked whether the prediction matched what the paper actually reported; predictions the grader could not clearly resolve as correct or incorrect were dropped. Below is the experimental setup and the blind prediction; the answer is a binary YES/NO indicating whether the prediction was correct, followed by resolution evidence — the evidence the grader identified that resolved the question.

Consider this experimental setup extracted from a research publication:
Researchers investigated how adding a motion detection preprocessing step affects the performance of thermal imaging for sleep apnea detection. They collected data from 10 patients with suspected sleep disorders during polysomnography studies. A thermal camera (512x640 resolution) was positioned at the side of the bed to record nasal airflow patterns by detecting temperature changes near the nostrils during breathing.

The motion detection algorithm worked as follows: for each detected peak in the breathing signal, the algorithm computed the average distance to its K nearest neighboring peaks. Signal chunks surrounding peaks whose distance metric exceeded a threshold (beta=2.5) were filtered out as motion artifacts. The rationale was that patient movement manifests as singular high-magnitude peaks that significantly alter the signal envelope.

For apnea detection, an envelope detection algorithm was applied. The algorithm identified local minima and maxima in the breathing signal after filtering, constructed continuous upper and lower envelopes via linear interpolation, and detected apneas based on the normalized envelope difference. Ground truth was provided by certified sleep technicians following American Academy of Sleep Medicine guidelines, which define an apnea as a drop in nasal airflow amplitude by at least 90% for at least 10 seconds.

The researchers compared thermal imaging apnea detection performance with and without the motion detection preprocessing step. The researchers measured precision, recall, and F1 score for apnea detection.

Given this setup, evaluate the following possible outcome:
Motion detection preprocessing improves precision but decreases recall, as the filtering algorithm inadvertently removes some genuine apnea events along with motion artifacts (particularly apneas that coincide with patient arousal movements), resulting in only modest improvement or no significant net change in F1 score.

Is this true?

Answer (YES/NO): NO